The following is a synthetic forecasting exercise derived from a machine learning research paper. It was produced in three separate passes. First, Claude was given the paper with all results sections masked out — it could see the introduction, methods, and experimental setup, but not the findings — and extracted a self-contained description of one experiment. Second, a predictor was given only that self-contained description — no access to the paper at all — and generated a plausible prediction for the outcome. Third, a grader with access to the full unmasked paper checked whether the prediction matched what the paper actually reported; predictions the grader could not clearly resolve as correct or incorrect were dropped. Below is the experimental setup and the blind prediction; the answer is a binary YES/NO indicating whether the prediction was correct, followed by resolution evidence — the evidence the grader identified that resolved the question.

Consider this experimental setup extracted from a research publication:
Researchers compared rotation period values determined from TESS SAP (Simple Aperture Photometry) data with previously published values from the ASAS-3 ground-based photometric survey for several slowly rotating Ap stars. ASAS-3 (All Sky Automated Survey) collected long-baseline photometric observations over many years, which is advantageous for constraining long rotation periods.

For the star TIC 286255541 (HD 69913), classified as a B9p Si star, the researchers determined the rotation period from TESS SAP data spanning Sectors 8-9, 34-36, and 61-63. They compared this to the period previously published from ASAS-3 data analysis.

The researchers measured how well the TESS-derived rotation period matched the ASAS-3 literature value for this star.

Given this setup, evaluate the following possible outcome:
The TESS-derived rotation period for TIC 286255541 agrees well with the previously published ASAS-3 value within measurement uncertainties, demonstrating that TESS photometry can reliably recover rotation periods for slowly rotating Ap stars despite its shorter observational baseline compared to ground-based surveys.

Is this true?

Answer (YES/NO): YES